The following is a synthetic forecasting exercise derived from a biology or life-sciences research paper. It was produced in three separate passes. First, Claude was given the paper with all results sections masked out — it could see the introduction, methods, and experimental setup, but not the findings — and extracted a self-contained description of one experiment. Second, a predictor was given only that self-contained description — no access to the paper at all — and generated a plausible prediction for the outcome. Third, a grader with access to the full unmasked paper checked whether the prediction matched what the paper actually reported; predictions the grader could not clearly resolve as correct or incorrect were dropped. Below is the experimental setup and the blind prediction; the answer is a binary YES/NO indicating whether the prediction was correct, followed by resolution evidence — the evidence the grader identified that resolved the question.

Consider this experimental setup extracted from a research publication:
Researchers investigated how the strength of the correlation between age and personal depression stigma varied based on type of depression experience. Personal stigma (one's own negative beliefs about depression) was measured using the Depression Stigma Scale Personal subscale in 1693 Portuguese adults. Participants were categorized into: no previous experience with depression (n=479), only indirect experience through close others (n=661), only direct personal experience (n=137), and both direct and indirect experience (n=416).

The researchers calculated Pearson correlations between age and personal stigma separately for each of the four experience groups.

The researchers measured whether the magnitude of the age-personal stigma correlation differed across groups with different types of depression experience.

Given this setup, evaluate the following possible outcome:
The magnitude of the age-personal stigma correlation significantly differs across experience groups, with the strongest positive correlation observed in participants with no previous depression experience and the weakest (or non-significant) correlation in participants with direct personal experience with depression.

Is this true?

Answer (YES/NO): YES